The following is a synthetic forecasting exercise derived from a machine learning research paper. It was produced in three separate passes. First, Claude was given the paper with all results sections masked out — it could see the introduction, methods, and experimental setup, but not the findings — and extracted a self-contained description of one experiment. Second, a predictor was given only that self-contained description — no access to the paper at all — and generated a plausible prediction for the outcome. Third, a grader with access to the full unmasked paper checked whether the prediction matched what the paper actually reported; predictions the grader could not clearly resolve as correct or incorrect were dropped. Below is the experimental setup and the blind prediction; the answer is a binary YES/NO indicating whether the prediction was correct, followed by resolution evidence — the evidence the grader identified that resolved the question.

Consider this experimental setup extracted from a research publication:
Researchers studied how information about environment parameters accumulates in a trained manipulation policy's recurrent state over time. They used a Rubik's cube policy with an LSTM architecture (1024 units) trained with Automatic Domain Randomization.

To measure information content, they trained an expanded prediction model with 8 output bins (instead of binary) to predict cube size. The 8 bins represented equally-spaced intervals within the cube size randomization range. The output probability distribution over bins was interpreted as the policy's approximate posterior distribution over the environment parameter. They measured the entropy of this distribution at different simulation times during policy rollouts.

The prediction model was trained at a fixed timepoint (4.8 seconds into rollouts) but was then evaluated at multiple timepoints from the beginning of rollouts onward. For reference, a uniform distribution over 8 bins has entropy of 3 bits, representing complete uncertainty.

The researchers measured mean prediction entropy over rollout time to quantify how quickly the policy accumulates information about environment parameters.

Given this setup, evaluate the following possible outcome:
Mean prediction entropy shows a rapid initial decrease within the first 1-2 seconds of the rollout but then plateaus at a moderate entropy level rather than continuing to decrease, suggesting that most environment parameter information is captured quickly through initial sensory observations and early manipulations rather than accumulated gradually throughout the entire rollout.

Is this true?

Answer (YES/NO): NO